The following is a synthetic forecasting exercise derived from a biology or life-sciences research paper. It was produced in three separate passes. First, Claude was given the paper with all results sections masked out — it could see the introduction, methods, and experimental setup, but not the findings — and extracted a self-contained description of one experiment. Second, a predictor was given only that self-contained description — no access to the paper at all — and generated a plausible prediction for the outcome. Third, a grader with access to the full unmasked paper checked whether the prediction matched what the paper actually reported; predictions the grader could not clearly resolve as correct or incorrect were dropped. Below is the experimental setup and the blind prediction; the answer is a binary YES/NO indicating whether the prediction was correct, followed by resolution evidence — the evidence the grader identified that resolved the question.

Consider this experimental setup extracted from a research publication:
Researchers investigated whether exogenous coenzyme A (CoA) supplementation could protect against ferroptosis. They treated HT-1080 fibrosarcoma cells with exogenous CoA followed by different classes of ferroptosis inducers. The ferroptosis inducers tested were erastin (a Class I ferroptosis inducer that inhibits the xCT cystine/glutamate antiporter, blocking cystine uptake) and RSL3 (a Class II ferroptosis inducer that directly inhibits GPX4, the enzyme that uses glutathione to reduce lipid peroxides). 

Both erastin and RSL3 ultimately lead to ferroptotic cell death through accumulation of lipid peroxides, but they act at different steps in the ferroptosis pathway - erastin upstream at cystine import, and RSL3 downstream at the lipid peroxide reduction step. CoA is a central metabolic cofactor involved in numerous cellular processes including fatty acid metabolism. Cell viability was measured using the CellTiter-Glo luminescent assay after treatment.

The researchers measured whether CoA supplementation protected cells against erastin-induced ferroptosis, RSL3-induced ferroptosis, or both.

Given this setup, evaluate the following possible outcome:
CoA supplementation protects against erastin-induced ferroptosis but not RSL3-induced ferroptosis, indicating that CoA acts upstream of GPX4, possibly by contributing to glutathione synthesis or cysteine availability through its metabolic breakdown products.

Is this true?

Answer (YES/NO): YES